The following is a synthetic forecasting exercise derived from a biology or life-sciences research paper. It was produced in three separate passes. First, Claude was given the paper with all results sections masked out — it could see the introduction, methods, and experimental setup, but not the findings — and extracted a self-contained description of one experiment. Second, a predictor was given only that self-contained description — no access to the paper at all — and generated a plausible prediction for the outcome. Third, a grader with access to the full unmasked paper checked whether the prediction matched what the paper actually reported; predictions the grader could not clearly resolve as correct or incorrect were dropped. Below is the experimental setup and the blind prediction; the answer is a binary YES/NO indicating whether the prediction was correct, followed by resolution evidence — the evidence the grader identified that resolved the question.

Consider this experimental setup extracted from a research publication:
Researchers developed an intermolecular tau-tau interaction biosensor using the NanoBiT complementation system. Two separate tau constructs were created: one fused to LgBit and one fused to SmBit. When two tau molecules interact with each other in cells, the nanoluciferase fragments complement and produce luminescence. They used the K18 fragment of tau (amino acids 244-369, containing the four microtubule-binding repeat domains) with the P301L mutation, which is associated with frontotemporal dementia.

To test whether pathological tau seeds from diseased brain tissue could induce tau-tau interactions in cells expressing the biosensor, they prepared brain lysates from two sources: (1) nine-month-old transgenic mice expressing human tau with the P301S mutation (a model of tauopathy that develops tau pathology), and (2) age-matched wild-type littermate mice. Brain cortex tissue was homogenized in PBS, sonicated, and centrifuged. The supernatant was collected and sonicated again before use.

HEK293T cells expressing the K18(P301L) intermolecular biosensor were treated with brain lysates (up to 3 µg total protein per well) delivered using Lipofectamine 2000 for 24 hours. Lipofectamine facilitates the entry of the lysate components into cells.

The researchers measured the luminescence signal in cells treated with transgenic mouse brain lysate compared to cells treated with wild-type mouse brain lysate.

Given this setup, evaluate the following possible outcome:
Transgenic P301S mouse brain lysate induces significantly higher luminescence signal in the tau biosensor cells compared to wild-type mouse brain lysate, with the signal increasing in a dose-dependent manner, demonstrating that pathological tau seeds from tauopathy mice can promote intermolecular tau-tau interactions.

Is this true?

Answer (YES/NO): YES